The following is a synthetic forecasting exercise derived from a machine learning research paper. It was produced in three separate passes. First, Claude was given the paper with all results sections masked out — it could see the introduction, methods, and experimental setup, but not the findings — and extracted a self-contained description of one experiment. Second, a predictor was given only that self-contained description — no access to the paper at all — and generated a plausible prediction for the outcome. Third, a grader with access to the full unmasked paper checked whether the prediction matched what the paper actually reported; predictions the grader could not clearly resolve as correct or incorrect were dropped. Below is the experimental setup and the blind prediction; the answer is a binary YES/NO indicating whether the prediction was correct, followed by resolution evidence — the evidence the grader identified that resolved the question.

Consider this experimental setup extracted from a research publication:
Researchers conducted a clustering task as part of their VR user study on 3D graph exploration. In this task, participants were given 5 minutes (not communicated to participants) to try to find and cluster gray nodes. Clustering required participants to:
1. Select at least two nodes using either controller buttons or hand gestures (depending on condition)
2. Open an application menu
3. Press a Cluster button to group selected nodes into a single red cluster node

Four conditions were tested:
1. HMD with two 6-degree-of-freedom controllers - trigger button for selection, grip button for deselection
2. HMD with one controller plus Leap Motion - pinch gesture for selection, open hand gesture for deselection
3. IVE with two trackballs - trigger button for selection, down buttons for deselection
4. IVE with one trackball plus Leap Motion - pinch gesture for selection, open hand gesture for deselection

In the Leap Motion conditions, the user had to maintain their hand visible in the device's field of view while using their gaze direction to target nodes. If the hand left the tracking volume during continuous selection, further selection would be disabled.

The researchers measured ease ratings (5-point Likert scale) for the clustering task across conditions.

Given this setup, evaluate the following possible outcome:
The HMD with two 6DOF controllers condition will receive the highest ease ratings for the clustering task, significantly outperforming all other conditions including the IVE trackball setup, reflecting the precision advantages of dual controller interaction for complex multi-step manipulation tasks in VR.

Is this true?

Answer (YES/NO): NO